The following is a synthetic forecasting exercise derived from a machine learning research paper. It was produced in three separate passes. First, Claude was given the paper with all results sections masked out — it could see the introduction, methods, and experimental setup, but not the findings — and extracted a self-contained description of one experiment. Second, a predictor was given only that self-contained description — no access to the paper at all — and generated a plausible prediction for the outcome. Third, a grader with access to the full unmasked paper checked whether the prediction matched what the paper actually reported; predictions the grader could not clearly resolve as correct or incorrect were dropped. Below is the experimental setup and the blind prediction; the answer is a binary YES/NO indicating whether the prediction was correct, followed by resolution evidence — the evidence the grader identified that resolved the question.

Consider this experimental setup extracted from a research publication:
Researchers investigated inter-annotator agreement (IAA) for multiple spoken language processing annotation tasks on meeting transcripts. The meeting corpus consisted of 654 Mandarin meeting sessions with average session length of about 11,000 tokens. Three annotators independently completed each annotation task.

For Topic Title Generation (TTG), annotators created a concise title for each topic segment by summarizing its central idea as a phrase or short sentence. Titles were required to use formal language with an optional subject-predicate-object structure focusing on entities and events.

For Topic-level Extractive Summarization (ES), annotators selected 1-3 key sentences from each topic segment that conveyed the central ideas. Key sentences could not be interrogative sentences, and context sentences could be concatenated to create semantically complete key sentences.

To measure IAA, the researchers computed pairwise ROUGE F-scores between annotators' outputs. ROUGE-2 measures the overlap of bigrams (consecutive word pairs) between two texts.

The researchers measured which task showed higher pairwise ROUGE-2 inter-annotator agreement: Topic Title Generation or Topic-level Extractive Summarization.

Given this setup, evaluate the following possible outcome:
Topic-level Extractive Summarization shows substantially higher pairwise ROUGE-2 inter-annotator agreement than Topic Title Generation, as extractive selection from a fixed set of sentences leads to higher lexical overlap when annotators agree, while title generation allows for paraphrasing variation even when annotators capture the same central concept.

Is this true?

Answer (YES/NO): YES